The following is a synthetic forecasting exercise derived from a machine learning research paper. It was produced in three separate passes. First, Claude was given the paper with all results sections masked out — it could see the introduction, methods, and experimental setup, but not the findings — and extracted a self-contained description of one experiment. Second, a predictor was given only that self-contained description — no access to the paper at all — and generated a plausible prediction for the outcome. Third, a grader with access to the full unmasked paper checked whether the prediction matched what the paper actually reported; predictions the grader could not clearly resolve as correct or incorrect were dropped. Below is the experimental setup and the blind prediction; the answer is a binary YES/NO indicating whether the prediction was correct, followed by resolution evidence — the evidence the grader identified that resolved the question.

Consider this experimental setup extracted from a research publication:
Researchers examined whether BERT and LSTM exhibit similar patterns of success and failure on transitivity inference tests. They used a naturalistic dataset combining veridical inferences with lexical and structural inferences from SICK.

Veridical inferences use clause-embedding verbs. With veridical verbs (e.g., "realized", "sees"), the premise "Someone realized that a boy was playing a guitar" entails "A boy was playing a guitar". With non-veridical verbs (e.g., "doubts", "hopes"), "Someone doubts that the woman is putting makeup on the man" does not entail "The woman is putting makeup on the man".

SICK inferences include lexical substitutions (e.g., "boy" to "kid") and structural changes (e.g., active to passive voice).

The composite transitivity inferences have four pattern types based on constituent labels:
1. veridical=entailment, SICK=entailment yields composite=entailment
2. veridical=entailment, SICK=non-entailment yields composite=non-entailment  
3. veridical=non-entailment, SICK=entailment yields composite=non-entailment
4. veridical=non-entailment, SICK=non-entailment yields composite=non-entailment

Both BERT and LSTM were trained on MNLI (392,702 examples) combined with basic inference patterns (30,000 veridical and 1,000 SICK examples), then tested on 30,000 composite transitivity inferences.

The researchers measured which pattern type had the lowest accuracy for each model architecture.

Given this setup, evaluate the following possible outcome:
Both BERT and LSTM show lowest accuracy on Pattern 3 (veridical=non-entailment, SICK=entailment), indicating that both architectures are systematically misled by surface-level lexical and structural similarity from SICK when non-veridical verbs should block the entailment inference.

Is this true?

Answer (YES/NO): NO